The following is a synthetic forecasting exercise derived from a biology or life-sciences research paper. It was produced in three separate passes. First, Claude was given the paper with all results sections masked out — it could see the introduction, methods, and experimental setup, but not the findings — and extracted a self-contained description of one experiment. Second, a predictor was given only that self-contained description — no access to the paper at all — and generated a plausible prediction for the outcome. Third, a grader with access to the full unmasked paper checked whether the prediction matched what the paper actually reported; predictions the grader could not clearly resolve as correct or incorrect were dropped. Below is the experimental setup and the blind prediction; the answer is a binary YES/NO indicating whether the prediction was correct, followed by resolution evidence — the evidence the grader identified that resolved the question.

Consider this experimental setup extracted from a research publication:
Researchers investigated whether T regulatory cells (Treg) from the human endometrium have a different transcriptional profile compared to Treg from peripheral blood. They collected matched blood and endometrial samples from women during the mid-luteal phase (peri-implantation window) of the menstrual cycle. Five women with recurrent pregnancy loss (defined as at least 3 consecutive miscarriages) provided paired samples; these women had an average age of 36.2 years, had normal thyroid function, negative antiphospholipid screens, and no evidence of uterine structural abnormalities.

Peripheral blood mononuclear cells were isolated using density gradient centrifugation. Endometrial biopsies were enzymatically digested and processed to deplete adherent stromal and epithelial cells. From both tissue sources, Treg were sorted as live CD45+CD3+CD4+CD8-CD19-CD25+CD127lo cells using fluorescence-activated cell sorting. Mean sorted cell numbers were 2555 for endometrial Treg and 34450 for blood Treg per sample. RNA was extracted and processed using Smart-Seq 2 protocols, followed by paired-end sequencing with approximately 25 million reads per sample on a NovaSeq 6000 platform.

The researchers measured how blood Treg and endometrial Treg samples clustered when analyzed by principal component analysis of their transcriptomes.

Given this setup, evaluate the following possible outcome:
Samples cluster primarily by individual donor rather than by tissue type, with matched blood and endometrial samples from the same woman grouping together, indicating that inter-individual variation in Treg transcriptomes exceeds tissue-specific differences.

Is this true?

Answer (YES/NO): NO